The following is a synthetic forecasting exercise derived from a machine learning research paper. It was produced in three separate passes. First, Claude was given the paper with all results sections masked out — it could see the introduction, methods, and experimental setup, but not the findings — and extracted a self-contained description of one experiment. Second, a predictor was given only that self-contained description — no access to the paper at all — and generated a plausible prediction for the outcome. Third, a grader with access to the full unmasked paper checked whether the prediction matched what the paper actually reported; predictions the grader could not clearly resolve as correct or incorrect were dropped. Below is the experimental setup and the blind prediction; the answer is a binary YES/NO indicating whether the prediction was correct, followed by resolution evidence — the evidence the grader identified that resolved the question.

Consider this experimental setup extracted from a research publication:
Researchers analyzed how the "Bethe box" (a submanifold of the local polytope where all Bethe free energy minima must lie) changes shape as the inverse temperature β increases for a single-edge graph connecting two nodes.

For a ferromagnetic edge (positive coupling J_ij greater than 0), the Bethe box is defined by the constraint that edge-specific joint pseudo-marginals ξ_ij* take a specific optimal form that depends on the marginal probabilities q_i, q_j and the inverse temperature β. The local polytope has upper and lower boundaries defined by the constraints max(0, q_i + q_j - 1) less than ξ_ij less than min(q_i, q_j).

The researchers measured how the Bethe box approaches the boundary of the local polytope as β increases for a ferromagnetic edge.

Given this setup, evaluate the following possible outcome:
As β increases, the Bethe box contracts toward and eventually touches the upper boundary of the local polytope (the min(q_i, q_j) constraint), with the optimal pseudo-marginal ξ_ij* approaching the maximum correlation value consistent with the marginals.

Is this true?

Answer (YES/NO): YES